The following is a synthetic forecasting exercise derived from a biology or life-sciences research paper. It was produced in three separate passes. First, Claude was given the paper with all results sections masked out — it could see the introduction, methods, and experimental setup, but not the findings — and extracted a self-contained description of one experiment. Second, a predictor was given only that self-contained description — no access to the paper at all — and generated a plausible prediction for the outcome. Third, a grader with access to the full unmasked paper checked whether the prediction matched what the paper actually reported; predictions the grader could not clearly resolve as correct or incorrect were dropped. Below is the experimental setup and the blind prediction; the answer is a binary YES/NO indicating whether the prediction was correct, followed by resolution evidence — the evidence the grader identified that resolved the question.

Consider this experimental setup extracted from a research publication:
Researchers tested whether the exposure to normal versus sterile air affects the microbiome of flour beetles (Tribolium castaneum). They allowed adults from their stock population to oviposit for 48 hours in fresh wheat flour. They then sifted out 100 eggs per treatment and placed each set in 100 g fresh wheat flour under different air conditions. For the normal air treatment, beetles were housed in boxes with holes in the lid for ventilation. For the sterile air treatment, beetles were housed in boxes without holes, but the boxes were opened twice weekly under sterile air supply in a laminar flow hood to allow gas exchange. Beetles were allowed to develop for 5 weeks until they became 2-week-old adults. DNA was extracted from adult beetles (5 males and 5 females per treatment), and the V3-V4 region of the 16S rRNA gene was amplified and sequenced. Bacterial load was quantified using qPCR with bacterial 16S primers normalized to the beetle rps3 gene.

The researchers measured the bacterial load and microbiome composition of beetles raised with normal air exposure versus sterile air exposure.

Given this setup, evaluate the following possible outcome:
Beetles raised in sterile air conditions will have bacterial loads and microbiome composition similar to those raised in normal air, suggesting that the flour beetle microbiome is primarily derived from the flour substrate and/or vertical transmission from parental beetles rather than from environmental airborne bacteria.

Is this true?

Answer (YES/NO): YES